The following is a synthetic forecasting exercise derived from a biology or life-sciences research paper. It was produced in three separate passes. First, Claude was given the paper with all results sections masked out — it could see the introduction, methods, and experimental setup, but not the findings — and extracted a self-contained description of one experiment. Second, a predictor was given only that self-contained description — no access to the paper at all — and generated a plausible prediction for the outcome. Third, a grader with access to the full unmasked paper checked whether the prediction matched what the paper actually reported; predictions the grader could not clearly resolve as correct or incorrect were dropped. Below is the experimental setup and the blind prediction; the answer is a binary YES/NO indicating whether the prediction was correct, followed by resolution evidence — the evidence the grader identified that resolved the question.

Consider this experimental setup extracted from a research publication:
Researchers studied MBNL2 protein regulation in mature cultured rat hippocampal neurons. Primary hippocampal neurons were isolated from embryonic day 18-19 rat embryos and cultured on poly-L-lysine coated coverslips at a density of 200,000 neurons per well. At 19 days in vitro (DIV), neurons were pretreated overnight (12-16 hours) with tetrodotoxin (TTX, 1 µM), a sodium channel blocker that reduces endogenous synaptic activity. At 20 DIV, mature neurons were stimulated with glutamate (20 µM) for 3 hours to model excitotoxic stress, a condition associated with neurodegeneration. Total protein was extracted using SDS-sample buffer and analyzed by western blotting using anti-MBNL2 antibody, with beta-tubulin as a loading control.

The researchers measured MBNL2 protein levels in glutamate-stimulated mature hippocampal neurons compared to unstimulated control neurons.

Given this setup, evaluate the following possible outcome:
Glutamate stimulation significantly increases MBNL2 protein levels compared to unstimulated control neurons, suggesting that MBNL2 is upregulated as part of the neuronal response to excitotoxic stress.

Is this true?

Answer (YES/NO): NO